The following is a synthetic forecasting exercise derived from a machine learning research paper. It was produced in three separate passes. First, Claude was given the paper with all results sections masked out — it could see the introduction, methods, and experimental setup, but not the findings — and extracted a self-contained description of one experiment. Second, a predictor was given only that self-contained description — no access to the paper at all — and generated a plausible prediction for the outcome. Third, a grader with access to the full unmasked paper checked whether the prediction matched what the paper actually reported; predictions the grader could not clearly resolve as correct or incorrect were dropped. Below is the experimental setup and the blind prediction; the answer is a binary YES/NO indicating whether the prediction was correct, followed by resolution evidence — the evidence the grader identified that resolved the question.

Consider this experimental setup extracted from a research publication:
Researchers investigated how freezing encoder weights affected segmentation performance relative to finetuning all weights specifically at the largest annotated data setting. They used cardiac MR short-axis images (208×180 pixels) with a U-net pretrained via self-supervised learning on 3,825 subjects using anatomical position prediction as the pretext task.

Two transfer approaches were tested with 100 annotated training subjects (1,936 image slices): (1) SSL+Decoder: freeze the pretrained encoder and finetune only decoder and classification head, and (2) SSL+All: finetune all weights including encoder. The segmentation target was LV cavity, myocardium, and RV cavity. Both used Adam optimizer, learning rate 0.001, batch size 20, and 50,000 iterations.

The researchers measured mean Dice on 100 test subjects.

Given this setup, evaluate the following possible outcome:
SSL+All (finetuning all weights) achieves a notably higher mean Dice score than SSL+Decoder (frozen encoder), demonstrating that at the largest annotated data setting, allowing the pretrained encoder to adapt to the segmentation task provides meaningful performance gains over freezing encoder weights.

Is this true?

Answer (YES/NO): NO